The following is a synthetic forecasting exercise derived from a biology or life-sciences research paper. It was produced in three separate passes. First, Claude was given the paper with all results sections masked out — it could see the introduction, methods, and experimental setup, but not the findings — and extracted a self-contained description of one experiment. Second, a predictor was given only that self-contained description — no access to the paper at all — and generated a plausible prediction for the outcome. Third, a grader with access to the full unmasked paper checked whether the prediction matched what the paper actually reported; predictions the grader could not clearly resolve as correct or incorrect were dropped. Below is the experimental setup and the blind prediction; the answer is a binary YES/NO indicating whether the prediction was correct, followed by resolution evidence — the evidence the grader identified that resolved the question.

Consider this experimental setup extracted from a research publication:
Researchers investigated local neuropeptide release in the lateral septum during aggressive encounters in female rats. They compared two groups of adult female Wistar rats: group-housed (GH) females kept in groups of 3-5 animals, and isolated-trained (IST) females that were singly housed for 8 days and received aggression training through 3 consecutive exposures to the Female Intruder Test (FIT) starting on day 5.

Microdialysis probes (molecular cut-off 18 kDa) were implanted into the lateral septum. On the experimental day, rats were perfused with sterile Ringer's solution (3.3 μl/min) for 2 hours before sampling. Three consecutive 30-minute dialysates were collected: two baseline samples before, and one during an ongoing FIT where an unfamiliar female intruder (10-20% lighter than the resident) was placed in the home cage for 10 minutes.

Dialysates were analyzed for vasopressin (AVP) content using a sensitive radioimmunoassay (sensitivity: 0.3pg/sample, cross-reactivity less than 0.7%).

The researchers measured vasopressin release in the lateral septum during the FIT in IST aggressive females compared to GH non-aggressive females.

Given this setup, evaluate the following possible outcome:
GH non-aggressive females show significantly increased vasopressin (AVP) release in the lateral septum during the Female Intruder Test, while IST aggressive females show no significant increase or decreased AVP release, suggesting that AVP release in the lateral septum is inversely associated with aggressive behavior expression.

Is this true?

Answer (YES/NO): YES